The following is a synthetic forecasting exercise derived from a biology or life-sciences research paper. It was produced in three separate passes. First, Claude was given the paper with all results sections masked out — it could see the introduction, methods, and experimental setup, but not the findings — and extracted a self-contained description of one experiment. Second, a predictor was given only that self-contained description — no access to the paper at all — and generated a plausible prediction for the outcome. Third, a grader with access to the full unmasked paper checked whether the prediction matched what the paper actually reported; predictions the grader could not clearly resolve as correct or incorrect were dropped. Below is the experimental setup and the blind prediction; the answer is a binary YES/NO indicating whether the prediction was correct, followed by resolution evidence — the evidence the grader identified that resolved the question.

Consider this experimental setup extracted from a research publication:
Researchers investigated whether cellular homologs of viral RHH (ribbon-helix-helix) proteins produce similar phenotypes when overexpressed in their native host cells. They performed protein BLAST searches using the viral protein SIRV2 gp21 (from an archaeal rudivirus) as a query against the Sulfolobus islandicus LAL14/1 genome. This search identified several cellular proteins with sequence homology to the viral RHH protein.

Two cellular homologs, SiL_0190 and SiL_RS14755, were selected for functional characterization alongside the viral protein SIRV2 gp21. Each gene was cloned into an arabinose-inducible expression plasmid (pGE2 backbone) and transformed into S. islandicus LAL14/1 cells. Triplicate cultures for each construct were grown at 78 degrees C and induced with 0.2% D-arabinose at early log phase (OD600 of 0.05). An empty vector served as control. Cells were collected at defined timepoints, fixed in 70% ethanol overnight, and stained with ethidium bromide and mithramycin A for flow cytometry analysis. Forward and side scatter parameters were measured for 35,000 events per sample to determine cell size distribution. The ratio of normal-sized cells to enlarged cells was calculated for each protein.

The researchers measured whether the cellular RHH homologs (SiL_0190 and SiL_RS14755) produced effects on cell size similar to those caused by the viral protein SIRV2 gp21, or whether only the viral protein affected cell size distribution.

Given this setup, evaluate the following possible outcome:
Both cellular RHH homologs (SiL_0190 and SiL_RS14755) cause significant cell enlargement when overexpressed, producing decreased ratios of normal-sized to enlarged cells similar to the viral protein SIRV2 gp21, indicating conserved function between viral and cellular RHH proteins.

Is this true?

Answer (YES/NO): NO